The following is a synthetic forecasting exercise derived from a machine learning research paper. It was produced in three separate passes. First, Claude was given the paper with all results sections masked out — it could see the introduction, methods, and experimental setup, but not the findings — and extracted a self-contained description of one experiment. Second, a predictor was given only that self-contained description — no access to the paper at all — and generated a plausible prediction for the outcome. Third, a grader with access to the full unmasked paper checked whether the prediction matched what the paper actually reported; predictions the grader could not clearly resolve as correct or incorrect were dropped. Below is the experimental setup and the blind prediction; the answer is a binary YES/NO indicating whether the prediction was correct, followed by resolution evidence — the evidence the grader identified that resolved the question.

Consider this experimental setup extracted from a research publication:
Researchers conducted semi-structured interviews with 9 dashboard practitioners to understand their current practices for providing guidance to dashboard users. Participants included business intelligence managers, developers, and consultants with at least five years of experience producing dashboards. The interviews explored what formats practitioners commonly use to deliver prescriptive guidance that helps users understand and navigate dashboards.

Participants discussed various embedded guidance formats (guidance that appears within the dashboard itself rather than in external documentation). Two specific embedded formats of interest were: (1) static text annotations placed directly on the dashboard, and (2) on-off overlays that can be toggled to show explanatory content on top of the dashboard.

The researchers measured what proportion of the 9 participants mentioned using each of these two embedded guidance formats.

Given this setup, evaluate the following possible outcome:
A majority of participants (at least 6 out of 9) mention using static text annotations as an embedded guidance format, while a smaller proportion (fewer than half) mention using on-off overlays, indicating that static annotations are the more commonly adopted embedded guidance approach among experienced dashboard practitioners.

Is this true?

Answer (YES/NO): NO